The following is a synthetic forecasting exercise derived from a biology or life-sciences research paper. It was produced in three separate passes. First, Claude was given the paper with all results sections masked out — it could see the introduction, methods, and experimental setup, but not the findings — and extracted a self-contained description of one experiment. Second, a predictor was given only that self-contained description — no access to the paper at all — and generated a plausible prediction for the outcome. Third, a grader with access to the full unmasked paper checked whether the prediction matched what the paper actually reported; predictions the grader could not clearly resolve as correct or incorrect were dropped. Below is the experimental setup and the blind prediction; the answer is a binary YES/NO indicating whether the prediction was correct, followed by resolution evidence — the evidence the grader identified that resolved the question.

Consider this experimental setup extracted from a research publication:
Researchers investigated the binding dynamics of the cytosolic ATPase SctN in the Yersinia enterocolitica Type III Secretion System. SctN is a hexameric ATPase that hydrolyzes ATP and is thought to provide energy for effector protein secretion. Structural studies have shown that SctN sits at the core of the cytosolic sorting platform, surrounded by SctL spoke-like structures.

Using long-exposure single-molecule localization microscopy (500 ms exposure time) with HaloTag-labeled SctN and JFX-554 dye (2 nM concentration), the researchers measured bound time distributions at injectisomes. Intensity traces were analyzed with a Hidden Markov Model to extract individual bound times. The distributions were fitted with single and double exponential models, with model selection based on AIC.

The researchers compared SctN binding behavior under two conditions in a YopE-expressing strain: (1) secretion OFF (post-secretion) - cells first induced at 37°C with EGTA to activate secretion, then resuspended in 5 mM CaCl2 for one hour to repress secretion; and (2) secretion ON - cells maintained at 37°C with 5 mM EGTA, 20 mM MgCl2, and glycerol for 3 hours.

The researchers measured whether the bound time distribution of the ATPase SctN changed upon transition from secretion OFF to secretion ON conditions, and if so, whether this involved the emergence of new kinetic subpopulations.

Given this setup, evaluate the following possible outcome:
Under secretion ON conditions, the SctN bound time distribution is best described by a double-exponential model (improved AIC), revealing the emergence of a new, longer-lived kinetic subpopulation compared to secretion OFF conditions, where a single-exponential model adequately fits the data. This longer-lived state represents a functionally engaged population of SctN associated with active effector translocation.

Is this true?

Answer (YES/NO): YES